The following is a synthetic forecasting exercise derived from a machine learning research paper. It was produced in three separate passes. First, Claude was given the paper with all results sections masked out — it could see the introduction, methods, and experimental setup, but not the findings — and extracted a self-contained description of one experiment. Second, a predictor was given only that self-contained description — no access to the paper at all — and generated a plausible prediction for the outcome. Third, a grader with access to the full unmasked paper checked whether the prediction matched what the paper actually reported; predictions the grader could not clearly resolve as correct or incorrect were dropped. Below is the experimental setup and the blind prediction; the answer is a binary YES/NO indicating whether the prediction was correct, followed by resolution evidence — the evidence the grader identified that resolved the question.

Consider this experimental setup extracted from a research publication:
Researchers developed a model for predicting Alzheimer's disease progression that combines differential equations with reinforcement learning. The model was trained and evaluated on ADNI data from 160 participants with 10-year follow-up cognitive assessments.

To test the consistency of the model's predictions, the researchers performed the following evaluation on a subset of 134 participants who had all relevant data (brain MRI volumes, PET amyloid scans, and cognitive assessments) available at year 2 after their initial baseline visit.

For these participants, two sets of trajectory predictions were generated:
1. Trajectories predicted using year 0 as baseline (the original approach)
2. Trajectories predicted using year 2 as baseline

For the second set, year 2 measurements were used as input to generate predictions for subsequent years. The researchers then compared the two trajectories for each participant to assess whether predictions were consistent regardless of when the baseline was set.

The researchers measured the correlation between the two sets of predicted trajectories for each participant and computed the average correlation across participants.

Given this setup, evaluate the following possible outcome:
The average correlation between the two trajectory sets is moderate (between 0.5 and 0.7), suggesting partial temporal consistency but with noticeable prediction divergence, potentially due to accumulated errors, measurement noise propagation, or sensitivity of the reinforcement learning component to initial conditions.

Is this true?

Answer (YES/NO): NO